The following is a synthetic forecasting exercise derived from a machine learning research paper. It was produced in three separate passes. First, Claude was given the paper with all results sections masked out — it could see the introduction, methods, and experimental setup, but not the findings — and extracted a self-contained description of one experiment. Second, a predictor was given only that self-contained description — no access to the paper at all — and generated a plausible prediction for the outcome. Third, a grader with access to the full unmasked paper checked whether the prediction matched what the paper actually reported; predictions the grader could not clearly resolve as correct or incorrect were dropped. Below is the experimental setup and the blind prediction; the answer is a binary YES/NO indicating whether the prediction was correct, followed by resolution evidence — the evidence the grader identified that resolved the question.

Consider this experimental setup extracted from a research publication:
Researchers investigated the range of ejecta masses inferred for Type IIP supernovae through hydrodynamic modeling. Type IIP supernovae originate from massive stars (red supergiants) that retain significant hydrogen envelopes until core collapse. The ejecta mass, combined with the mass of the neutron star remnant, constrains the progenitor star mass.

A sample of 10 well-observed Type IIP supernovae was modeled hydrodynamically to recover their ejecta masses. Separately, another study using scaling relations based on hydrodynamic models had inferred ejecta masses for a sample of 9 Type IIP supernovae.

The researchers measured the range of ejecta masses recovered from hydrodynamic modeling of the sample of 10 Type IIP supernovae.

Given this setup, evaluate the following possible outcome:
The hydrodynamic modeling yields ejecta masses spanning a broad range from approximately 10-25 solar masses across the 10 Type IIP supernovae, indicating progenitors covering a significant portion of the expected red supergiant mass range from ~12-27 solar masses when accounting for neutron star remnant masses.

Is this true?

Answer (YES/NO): NO